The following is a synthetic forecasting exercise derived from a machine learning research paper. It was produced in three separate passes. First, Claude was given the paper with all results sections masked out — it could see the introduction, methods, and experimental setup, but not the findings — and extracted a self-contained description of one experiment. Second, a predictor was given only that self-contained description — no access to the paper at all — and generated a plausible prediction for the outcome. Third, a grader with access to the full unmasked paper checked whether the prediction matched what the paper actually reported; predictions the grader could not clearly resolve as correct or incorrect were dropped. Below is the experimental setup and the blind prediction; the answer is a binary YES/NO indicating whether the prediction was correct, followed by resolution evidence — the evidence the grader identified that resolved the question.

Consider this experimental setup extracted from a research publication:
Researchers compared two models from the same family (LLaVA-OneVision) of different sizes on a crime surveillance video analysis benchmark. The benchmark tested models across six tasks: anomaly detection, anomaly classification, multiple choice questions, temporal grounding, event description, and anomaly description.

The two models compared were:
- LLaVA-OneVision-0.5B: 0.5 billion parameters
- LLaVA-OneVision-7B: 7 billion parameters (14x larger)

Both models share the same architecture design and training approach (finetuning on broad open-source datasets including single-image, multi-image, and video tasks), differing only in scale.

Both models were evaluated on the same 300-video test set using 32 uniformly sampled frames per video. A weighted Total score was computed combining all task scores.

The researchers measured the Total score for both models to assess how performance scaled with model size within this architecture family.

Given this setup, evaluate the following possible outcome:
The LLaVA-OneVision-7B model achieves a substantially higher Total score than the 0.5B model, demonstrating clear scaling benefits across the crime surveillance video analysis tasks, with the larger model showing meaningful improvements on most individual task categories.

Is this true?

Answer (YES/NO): NO